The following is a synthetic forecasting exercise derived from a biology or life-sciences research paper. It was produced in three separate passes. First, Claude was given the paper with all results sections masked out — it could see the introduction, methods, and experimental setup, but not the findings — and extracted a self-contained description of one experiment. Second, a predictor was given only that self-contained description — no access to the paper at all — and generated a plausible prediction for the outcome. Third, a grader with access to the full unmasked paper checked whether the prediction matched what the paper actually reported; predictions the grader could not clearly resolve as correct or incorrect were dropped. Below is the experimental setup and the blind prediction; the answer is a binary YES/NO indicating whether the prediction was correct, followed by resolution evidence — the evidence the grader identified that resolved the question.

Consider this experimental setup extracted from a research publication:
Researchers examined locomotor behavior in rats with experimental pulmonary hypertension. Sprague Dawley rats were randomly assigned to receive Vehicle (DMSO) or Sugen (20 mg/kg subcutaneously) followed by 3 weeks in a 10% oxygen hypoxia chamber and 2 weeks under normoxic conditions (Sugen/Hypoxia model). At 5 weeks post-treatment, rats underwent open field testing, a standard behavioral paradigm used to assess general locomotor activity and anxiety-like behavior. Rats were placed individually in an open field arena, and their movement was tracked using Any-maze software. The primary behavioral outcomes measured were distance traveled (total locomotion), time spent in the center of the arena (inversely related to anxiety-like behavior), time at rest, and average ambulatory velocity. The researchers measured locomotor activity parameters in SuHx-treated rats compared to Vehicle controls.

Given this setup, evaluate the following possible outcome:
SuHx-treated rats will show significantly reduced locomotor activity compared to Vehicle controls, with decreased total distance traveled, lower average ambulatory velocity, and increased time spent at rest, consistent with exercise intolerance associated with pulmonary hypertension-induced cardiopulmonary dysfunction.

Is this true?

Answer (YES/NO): NO